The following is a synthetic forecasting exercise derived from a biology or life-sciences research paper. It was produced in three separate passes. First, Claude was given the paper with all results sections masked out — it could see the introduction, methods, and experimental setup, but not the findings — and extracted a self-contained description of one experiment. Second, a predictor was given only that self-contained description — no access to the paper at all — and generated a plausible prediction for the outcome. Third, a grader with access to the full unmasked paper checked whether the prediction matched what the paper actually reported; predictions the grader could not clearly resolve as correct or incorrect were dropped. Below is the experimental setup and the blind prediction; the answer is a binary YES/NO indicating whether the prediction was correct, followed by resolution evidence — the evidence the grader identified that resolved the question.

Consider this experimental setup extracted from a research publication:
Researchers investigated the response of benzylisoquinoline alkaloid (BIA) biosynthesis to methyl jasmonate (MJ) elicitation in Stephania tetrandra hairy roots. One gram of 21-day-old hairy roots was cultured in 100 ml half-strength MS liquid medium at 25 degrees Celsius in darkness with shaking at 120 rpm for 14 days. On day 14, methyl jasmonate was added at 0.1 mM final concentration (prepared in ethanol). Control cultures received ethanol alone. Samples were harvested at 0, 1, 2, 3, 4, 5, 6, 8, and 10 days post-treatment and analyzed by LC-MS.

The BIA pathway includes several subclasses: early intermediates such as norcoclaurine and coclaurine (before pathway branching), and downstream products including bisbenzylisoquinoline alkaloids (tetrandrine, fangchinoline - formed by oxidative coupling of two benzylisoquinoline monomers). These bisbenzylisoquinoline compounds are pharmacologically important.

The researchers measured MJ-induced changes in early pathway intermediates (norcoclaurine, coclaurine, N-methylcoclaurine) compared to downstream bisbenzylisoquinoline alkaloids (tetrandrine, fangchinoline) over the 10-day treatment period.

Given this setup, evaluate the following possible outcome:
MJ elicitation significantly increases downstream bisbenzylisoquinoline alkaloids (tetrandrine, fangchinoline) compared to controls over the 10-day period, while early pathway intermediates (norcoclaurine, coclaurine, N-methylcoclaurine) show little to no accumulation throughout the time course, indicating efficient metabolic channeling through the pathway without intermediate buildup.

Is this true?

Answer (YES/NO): NO